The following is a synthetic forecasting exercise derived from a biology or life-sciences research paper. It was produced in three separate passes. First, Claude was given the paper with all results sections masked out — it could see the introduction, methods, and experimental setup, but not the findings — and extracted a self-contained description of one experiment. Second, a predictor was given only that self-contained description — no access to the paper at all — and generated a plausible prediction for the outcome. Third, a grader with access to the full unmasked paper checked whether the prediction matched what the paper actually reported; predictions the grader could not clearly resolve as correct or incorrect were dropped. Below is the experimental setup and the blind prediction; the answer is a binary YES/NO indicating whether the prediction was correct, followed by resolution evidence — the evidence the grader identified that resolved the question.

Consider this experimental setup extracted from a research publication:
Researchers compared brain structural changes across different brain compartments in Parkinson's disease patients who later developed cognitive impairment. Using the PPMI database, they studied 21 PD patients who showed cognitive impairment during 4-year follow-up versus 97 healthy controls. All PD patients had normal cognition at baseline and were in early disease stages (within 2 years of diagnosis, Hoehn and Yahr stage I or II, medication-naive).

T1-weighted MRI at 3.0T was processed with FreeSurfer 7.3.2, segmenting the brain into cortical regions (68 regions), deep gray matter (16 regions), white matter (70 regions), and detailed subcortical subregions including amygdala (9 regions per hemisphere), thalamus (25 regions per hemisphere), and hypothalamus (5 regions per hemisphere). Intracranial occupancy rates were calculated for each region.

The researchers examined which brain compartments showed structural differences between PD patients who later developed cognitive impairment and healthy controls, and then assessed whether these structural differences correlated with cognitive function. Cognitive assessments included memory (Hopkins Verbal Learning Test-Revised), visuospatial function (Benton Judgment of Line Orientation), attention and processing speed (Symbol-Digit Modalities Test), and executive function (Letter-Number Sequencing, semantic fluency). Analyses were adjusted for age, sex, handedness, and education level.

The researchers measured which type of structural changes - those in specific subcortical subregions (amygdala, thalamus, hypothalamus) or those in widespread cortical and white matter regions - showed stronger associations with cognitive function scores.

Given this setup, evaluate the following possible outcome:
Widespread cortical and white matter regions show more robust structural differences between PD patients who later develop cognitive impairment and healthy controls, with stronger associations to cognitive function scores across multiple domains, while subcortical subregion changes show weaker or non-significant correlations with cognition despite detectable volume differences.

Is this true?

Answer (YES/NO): YES